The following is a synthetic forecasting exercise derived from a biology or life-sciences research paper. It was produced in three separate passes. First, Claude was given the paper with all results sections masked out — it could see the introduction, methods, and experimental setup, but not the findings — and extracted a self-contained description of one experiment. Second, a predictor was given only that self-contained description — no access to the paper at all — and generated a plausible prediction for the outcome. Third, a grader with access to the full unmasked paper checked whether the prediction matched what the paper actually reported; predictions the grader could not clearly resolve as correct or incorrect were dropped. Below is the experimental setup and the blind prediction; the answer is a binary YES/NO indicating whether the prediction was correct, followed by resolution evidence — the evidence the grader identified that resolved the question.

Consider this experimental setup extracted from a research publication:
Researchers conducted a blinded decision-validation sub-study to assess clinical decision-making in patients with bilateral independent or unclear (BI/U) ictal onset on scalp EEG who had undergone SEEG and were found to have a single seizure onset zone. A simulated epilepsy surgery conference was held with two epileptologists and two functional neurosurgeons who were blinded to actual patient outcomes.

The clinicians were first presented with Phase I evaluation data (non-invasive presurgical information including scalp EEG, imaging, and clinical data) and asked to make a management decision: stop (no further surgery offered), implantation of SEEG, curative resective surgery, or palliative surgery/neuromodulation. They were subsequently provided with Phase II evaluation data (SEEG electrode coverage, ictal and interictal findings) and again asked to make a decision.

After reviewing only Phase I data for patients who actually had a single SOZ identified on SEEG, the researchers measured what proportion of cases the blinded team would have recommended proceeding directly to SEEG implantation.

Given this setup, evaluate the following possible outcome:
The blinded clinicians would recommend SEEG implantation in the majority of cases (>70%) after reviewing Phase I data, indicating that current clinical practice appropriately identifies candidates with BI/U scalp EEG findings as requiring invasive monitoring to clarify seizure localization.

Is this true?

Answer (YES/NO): NO